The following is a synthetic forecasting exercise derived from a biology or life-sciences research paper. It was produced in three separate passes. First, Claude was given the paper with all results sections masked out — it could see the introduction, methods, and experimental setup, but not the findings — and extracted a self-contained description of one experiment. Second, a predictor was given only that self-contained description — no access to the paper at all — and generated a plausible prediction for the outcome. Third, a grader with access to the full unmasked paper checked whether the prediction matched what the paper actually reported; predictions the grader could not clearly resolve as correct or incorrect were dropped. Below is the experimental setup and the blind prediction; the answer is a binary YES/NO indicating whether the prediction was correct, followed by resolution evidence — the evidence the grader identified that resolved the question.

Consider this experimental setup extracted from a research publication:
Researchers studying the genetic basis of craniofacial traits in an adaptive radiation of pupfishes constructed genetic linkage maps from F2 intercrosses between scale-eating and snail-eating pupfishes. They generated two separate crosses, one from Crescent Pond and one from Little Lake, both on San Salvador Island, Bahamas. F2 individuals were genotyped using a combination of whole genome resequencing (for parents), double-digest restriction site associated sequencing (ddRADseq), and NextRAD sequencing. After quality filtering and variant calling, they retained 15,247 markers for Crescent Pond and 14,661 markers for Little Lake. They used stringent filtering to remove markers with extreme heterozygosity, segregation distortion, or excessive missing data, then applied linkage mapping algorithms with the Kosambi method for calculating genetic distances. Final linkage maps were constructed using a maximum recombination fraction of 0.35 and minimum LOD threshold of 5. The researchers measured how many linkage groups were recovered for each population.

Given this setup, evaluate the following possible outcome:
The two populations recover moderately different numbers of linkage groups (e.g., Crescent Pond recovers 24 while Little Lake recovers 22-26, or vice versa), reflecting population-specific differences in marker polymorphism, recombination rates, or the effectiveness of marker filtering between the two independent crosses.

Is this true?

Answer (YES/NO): NO